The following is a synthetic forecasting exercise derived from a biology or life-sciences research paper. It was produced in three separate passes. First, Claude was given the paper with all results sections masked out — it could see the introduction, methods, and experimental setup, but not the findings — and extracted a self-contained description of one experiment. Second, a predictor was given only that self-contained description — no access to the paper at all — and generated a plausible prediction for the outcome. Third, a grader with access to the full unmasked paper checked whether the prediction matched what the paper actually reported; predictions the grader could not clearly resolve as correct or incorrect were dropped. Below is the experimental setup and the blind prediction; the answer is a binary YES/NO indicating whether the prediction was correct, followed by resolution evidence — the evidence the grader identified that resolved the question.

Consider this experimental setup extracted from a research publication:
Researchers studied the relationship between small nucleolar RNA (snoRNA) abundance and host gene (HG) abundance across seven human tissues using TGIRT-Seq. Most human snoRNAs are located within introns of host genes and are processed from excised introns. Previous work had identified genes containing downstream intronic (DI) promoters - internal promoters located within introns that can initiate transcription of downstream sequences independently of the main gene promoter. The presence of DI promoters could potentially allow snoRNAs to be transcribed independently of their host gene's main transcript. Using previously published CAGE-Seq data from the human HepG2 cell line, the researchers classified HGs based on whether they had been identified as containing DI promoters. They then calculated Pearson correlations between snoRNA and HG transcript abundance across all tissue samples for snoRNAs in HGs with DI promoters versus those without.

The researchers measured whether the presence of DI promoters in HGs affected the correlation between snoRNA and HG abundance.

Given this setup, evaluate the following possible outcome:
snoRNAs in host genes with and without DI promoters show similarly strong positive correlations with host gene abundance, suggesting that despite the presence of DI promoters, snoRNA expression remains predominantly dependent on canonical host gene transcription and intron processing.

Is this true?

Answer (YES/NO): NO